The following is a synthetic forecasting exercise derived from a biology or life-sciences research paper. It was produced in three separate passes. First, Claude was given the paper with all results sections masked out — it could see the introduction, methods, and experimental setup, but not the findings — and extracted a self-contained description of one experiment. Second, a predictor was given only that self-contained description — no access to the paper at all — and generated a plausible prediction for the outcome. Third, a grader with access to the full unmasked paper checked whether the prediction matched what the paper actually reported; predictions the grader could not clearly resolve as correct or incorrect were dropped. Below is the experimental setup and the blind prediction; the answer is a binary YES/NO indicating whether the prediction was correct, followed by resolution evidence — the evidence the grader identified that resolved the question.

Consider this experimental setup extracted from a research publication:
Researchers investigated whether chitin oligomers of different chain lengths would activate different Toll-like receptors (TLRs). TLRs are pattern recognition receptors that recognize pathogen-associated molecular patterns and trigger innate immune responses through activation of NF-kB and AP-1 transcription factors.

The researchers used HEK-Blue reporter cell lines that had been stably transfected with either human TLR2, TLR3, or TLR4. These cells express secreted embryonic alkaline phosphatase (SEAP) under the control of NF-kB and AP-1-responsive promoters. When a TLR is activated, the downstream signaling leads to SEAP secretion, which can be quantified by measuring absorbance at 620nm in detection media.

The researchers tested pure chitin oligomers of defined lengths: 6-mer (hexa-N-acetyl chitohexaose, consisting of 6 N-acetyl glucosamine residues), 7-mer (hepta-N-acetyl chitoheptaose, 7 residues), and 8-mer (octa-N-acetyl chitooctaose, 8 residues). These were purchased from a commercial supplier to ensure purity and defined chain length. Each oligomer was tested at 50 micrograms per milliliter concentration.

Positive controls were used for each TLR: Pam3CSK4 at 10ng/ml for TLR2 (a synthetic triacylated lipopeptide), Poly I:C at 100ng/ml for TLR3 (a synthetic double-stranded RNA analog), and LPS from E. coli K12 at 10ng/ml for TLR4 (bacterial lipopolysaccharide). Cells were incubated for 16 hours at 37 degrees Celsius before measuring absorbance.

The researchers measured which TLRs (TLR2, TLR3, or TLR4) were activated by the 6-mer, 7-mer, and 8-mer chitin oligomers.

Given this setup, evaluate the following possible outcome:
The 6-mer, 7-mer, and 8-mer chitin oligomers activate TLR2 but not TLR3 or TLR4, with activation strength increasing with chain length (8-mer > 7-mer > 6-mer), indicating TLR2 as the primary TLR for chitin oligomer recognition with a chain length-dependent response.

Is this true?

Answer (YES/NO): NO